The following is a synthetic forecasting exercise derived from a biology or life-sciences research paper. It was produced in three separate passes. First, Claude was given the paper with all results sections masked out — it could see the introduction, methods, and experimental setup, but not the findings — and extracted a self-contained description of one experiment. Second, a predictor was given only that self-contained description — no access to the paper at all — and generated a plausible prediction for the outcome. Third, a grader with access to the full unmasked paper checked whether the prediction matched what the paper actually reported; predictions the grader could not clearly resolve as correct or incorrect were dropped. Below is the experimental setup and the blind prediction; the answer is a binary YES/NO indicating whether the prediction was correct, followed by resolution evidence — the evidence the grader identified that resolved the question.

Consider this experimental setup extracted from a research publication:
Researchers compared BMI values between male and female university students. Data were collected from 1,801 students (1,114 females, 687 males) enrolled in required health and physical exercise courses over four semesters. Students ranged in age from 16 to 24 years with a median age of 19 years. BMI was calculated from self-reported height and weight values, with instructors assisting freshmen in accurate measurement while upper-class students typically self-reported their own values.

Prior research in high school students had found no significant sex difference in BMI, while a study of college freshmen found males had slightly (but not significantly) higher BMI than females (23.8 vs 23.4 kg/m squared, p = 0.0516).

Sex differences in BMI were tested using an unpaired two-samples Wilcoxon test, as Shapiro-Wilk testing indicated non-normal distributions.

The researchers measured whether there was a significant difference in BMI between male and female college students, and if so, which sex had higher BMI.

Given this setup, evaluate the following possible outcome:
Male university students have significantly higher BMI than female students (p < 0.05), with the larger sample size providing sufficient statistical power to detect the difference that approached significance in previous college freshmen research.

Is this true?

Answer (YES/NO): YES